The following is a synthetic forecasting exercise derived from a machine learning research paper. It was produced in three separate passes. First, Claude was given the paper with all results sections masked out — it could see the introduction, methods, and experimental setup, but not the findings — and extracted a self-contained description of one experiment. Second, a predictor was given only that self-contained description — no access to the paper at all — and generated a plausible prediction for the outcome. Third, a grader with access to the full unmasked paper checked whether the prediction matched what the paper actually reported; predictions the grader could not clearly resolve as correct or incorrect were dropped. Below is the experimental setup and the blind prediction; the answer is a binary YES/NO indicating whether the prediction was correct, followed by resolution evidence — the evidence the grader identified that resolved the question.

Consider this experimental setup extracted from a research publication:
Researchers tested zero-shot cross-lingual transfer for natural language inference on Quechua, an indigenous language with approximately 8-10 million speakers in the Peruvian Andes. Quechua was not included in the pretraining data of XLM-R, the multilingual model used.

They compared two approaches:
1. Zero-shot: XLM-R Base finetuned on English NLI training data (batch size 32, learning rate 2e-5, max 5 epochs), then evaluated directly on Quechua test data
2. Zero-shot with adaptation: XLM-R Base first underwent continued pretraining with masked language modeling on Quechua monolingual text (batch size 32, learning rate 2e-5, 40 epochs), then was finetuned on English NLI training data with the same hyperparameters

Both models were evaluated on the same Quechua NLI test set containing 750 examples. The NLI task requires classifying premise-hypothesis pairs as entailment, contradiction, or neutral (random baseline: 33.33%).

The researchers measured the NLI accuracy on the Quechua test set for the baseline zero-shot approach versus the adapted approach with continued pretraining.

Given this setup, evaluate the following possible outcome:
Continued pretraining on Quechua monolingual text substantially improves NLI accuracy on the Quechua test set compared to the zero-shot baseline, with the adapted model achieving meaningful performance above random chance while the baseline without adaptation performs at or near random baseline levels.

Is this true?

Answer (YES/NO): NO